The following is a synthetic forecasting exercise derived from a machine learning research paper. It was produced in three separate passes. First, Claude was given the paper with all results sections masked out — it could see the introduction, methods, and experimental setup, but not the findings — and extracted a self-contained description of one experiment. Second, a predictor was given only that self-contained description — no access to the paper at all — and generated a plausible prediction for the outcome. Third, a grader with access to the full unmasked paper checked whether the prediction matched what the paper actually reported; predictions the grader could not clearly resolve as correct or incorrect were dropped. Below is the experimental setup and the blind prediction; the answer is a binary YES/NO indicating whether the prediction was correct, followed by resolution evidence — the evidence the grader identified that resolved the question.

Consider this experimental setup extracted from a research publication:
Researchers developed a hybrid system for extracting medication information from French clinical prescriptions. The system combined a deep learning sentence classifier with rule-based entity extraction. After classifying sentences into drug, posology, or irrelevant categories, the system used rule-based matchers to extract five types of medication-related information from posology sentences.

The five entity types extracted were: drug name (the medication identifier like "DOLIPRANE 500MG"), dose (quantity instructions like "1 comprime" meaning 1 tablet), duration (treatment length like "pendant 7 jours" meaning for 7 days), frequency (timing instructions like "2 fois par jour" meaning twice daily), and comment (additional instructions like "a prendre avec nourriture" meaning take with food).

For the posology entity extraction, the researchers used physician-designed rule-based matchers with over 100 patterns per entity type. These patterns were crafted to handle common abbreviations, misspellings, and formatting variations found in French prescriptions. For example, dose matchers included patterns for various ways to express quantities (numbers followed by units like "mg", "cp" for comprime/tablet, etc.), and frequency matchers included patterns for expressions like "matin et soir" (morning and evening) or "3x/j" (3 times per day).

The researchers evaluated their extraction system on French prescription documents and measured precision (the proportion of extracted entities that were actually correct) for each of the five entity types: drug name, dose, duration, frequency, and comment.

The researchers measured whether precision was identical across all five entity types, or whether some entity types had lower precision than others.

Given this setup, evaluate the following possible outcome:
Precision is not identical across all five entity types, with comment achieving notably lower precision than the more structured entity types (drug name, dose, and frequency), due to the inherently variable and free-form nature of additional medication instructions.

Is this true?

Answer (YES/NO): NO